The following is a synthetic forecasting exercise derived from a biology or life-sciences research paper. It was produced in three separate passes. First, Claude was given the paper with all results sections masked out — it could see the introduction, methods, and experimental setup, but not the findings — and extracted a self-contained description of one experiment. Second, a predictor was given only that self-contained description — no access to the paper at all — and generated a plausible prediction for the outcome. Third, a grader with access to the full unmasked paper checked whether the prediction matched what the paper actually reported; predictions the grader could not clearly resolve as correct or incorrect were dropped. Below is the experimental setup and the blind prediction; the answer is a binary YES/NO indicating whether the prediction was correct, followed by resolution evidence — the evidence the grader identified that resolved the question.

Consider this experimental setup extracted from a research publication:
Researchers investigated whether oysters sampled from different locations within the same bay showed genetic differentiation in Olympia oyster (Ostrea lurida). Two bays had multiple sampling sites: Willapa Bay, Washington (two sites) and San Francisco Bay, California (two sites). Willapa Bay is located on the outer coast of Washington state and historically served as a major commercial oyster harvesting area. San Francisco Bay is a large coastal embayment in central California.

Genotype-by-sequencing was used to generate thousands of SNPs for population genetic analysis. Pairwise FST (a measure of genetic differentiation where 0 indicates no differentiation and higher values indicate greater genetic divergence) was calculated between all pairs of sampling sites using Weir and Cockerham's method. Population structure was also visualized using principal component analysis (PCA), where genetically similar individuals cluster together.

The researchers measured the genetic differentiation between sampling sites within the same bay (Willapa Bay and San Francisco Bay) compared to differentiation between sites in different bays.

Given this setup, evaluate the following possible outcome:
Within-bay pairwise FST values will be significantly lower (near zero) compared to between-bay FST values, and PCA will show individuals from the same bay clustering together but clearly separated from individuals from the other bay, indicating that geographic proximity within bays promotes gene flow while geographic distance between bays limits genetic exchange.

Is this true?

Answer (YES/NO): YES